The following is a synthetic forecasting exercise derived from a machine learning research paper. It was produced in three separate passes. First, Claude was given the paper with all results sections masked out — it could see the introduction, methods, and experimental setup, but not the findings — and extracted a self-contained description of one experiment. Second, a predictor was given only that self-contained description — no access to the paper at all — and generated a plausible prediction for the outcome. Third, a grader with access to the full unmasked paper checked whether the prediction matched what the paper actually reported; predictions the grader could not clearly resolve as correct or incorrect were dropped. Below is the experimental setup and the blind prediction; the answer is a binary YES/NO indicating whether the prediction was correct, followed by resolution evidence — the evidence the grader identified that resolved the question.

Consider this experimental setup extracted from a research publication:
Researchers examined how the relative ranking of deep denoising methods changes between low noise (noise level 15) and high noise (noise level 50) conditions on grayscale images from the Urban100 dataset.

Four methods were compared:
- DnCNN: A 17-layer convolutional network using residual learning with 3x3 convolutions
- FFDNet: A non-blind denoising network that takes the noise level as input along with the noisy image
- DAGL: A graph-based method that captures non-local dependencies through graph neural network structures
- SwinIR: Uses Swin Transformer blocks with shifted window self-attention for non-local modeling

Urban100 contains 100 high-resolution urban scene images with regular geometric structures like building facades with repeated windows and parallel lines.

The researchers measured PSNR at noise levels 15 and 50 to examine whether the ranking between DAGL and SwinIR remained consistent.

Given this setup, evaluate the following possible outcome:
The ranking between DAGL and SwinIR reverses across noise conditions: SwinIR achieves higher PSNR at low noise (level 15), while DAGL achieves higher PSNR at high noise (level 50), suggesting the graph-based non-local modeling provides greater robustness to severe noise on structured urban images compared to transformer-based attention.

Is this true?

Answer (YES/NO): NO